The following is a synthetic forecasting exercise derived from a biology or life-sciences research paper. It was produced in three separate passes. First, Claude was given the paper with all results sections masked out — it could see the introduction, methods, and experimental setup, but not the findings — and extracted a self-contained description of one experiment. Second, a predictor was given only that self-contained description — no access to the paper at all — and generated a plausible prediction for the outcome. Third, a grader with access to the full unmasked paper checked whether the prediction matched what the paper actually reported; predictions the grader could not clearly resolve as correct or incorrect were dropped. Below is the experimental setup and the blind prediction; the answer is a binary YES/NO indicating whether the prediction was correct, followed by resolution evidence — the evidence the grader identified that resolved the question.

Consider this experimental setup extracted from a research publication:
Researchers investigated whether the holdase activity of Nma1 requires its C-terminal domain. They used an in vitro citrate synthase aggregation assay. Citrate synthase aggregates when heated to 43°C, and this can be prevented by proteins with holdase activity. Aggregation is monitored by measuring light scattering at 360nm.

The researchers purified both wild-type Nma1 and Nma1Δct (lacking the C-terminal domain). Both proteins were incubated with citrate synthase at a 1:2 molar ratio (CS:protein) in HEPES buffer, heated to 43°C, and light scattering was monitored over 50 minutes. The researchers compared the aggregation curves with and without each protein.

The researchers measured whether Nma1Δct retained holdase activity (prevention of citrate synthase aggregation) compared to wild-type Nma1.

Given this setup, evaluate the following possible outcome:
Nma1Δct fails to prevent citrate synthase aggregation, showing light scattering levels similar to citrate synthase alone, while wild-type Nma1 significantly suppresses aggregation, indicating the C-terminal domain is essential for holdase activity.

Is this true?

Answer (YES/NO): NO